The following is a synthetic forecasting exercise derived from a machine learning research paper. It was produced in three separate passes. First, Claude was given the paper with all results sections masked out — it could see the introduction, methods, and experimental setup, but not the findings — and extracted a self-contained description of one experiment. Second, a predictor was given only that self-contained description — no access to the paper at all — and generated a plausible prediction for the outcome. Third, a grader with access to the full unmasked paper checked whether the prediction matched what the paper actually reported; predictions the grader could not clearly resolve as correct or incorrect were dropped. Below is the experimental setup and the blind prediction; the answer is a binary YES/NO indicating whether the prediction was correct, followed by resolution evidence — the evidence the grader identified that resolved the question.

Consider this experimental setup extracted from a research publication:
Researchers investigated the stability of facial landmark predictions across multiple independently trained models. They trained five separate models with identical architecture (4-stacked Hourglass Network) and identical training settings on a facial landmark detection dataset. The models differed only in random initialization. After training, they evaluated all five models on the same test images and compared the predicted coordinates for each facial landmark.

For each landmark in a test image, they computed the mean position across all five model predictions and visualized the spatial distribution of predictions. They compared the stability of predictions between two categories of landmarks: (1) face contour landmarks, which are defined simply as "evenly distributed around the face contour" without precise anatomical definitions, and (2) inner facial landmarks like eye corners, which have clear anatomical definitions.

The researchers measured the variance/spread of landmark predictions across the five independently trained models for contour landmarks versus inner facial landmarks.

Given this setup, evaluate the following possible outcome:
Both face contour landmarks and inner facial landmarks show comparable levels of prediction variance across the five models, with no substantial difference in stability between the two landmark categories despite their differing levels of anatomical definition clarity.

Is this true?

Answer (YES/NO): NO